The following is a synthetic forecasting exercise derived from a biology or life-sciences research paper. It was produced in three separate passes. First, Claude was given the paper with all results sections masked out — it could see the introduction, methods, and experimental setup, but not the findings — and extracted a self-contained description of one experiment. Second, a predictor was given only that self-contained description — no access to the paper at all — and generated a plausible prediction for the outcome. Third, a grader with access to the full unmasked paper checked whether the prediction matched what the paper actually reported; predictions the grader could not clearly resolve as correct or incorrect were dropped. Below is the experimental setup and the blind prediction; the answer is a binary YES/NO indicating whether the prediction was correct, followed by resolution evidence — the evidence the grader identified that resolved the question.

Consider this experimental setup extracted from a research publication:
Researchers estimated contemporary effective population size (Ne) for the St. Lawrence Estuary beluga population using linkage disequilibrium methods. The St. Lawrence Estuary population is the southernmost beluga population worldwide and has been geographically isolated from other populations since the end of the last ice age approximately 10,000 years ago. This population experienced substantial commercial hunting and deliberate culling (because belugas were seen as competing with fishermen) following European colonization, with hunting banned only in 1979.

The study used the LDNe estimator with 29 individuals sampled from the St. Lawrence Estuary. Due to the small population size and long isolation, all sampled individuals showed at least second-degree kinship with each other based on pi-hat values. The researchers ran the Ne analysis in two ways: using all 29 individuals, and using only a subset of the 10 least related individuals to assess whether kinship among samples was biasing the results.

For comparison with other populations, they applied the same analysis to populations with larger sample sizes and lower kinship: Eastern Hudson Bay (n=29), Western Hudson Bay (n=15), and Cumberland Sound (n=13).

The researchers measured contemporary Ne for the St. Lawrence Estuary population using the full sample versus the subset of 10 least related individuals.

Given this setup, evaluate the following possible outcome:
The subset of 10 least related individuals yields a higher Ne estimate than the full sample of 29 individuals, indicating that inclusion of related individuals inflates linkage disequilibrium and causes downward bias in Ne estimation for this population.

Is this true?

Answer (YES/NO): NO